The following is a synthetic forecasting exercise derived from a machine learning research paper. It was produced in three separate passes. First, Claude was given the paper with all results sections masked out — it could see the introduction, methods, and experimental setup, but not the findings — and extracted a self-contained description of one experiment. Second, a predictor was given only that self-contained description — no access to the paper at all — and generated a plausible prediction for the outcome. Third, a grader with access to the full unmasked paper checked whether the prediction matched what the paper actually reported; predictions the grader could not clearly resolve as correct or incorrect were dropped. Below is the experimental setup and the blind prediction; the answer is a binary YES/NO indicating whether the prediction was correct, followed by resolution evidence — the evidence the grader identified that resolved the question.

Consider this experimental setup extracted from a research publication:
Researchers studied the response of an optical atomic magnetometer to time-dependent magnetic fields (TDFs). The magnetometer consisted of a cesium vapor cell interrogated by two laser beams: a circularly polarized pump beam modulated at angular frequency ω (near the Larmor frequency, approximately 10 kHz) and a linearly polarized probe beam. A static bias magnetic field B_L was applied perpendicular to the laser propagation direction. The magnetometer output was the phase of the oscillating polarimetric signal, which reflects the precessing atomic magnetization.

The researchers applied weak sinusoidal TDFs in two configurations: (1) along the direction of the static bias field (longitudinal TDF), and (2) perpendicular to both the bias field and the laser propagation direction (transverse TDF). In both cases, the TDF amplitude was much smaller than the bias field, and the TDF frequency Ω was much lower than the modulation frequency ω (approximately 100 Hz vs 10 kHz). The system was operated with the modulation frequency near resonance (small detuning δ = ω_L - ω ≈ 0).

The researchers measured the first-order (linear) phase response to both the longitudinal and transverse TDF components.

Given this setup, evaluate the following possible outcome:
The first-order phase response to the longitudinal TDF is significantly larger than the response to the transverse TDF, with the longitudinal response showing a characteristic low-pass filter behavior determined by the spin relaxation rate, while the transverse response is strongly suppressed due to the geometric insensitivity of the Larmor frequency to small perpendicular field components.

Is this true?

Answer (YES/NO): NO